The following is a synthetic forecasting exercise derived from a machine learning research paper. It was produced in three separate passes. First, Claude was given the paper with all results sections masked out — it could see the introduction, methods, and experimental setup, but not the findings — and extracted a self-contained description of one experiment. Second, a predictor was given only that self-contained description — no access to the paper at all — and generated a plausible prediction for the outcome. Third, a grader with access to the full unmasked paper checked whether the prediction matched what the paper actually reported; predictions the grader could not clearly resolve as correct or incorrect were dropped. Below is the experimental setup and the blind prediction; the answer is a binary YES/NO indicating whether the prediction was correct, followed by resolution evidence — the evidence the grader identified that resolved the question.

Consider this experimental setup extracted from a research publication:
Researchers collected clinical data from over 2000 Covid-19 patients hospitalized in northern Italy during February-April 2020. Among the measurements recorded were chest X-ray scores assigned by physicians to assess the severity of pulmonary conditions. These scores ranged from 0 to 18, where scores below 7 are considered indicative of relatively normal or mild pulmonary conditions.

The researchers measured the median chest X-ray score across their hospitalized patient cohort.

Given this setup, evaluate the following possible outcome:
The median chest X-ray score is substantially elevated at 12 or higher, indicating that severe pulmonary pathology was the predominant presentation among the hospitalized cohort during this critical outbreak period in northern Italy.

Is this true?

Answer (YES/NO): NO